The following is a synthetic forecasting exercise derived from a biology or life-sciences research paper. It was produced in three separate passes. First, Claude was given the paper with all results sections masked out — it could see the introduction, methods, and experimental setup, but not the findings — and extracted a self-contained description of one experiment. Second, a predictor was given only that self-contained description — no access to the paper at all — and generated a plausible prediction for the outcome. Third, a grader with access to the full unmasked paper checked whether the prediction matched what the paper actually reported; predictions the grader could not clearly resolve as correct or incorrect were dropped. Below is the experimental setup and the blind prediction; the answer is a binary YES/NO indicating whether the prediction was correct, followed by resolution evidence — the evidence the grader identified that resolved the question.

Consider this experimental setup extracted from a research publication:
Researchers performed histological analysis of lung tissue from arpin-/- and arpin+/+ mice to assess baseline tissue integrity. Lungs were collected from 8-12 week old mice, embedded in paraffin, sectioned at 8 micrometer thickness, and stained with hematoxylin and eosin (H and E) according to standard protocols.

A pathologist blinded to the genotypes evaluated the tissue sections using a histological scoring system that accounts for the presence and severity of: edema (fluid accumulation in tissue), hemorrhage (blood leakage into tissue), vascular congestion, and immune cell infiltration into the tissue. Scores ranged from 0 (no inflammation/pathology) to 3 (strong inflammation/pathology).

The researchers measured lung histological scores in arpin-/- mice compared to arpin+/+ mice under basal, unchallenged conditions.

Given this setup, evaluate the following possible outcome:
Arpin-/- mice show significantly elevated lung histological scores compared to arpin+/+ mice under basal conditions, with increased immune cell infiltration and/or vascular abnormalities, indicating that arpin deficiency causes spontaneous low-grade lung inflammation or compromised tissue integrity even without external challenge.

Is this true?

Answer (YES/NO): YES